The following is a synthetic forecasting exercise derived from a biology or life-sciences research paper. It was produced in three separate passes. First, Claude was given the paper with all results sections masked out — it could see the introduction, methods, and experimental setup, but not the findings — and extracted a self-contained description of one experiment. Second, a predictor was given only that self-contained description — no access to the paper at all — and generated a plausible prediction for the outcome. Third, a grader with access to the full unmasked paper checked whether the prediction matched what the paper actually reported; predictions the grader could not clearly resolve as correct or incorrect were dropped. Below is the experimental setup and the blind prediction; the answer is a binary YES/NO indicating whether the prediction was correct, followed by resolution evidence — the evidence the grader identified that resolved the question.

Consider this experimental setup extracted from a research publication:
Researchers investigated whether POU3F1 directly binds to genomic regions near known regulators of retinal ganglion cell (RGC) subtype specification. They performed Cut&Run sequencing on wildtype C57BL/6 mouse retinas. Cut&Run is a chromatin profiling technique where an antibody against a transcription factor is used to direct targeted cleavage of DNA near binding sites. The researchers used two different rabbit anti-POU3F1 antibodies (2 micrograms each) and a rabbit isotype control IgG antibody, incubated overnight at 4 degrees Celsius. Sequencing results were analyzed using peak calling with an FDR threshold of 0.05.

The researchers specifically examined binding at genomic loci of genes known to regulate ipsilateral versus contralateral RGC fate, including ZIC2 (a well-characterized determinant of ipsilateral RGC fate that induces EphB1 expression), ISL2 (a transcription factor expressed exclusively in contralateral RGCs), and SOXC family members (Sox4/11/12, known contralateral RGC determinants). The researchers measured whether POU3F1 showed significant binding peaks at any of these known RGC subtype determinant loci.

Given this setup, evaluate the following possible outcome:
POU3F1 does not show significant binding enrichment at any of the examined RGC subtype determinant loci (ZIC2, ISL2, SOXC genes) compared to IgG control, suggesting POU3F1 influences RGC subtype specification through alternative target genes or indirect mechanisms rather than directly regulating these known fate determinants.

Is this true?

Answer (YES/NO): NO